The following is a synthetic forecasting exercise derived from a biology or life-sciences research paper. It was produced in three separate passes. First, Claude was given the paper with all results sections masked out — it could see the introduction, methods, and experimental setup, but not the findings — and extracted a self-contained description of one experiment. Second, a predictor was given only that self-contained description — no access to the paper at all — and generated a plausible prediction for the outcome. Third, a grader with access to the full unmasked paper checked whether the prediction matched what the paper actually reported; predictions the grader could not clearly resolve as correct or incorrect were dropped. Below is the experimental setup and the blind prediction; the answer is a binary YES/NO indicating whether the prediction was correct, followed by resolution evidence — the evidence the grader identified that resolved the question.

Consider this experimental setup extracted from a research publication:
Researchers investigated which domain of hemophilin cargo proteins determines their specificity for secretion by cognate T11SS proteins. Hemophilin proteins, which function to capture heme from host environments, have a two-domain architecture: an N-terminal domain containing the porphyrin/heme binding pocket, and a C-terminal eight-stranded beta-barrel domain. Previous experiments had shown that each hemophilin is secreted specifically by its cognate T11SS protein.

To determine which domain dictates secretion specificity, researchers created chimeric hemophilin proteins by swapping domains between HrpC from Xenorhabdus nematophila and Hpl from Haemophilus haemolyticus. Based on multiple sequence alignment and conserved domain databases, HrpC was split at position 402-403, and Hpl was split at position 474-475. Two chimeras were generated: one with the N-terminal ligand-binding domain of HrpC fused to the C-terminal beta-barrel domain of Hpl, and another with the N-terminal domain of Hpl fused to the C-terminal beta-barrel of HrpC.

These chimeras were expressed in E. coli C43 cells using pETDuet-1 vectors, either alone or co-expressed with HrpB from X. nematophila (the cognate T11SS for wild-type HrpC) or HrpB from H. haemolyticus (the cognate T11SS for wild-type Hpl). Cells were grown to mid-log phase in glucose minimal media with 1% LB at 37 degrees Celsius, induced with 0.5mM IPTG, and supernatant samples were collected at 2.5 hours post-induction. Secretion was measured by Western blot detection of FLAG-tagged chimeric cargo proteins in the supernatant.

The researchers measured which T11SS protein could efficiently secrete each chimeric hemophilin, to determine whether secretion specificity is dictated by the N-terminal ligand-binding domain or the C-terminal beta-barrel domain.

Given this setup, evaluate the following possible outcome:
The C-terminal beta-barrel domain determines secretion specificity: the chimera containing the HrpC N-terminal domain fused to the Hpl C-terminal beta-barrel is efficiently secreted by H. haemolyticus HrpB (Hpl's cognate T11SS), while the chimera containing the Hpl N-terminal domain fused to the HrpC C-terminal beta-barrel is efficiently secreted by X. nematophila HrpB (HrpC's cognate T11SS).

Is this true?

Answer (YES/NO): YES